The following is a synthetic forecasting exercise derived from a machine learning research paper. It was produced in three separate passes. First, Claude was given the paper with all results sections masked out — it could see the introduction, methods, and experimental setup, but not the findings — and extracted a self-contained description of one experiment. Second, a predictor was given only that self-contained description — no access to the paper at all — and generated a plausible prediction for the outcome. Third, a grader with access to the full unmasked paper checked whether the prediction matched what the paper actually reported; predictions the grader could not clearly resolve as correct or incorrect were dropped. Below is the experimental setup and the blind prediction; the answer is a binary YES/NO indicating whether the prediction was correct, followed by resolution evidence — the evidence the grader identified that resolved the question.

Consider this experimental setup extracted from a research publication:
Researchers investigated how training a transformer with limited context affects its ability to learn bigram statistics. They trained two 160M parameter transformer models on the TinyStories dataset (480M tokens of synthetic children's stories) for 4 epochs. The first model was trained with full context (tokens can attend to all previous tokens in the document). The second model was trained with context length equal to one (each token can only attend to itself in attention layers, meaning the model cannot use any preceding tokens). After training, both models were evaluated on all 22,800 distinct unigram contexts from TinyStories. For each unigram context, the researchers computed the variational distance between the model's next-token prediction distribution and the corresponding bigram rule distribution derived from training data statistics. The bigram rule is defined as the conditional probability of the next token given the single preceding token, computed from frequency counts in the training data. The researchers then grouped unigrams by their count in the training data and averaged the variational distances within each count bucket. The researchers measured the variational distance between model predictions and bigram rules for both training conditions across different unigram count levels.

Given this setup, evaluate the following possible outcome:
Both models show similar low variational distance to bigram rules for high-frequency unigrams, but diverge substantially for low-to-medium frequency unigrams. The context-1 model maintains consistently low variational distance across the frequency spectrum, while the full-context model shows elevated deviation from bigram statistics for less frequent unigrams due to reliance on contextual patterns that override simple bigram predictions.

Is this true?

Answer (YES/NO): NO